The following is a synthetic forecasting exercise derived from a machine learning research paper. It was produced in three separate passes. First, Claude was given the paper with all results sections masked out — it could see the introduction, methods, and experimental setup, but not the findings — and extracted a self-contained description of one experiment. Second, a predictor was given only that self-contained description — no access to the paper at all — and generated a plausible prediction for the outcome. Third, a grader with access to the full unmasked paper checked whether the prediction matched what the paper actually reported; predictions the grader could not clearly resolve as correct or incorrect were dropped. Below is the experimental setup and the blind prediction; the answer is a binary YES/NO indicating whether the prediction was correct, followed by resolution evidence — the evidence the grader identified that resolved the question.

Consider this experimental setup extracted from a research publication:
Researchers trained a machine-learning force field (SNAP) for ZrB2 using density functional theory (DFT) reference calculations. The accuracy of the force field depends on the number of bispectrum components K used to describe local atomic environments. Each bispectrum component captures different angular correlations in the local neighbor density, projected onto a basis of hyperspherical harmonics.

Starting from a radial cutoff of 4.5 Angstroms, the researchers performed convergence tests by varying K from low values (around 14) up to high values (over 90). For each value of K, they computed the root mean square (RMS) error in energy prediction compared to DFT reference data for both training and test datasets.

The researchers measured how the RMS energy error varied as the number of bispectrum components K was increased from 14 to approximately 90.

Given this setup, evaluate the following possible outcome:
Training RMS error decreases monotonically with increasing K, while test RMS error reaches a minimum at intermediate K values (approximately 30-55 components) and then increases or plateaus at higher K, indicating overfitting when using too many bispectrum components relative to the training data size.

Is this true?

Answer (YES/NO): NO